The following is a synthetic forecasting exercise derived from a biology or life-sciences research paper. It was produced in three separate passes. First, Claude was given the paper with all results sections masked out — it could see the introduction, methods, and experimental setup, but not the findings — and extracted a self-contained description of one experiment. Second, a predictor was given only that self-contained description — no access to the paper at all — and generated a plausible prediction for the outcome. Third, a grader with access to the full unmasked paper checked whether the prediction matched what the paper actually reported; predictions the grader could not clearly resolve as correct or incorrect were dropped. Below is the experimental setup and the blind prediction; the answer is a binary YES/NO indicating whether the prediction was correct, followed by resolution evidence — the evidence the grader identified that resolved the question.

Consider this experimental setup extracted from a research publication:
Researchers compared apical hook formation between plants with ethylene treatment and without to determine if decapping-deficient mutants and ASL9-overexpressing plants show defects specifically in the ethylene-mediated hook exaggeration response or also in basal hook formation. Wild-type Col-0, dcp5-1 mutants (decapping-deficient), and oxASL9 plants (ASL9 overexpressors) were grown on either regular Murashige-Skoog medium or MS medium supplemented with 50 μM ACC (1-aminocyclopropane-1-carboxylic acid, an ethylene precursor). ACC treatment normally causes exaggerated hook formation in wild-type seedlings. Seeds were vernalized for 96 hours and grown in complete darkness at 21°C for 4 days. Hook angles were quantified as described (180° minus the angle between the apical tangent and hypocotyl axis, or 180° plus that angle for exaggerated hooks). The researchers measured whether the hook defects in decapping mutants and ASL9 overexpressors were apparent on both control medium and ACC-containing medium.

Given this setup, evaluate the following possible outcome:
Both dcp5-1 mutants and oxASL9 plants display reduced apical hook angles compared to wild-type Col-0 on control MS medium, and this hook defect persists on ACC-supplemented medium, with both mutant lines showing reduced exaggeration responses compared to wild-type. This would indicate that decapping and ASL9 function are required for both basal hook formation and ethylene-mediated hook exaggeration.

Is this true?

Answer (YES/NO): YES